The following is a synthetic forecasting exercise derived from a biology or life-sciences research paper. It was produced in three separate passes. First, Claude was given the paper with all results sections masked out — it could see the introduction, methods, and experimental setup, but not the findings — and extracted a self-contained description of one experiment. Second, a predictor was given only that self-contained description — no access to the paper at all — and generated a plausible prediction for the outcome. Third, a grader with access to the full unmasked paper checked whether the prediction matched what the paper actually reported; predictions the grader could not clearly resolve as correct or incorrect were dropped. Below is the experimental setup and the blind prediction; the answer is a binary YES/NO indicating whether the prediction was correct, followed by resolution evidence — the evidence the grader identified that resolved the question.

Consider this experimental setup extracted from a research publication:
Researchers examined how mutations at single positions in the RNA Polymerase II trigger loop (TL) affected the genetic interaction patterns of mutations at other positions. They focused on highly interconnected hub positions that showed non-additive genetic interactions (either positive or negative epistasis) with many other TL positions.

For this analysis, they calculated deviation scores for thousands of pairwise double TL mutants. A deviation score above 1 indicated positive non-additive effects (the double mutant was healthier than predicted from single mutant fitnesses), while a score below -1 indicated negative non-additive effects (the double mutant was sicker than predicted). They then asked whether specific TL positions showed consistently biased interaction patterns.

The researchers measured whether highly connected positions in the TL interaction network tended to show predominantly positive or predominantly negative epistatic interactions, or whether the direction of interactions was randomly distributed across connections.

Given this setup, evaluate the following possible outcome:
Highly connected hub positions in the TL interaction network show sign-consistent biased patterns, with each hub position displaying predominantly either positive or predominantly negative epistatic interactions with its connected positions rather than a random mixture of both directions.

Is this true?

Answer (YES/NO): YES